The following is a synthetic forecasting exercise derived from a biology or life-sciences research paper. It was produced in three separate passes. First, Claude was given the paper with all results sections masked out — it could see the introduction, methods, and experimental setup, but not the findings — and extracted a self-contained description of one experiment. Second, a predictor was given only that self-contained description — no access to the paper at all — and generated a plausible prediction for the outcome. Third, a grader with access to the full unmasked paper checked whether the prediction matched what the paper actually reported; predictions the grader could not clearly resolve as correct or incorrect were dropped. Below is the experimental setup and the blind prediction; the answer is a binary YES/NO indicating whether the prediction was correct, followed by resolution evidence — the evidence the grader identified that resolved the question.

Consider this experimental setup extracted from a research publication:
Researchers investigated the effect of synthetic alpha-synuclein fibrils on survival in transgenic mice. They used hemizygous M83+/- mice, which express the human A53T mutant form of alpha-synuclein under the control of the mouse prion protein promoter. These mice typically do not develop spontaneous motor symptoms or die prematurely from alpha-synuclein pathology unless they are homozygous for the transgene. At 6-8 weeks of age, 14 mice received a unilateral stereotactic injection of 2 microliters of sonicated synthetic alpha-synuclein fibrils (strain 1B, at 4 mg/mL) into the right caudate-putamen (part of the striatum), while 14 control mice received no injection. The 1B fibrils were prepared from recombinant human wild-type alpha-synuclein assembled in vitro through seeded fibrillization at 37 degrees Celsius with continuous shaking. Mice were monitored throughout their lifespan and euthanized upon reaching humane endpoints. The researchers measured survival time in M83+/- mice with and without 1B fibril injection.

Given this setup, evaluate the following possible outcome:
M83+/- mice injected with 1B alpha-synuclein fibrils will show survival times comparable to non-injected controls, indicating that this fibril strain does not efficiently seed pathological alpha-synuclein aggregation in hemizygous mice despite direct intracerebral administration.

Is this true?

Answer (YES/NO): NO